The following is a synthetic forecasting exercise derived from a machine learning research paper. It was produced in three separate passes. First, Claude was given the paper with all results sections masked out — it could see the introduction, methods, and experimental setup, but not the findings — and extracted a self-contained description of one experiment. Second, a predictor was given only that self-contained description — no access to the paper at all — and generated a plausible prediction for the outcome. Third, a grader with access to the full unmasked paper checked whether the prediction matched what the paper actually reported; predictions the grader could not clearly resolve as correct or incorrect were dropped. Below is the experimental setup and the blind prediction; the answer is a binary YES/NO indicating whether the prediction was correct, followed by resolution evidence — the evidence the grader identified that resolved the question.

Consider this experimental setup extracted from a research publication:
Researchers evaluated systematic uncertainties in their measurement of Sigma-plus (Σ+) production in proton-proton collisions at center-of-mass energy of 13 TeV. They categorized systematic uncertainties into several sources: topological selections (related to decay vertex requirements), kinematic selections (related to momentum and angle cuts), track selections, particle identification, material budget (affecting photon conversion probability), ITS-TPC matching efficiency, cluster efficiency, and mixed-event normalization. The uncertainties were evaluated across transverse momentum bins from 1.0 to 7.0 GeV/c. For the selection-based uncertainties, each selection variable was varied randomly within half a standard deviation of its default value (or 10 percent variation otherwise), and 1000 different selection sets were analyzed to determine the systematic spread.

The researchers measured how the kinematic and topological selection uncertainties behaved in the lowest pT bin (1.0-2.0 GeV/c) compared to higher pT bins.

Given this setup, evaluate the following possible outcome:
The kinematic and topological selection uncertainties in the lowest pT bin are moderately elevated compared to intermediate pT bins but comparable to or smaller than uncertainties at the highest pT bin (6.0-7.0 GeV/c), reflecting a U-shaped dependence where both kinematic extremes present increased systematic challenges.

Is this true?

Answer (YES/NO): NO